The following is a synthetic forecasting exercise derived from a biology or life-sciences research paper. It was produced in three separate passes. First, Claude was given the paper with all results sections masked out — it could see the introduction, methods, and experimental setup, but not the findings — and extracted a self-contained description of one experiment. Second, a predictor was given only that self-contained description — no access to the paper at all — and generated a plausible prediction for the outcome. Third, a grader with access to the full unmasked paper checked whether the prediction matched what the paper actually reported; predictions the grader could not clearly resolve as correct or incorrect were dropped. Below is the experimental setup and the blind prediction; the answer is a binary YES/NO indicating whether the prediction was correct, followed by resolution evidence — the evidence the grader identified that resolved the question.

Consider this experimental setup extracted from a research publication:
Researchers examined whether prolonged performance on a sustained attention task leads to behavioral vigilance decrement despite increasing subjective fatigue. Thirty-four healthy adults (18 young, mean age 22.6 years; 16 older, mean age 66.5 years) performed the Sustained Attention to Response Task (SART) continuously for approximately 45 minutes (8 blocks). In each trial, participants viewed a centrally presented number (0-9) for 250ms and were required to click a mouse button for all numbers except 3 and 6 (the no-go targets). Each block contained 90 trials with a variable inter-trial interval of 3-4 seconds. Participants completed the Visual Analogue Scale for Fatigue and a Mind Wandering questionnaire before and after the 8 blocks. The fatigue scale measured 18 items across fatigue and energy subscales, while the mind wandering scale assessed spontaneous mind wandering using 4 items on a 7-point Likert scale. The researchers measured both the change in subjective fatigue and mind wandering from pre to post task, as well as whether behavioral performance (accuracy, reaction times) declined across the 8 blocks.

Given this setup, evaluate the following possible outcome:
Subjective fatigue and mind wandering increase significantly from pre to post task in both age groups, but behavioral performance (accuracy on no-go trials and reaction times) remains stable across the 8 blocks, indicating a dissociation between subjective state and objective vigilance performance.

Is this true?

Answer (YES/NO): YES